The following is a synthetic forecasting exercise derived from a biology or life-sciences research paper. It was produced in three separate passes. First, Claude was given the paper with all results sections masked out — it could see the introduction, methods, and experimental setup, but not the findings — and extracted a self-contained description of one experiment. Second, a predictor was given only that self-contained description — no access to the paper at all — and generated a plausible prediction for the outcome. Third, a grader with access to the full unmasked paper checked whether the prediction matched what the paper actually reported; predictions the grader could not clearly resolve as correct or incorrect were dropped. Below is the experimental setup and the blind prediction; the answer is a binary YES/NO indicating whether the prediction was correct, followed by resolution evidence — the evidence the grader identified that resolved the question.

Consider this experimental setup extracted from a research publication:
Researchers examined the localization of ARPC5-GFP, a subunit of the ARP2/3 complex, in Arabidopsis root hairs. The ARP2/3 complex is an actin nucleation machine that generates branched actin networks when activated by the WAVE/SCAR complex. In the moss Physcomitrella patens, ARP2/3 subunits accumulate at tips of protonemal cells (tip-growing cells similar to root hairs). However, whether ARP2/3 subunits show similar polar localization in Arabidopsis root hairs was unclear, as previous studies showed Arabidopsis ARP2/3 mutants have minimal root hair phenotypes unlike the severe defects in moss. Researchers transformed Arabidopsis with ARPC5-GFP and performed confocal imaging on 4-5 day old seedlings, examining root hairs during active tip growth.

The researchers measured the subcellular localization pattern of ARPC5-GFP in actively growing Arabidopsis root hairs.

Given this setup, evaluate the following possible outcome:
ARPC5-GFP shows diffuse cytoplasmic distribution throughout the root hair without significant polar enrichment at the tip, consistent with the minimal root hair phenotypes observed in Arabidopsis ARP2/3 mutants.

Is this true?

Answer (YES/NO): YES